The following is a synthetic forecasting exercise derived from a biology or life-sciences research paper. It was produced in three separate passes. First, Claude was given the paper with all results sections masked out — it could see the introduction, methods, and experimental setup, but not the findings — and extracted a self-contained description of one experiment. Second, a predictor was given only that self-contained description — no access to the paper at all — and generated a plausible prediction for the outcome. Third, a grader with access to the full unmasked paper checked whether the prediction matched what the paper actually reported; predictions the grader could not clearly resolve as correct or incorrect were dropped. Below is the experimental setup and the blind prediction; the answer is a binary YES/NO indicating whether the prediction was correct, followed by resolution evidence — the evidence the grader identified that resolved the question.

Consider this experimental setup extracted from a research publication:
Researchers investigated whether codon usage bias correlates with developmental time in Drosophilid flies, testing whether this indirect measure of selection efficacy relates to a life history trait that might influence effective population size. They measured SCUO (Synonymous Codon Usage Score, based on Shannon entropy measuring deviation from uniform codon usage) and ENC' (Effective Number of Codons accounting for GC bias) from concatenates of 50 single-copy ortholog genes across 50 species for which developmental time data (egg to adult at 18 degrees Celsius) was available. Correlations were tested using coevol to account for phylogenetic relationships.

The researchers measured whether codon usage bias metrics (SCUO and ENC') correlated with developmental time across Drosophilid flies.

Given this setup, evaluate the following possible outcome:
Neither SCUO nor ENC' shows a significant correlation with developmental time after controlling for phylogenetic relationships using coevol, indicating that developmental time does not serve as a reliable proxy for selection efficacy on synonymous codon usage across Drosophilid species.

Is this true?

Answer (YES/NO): YES